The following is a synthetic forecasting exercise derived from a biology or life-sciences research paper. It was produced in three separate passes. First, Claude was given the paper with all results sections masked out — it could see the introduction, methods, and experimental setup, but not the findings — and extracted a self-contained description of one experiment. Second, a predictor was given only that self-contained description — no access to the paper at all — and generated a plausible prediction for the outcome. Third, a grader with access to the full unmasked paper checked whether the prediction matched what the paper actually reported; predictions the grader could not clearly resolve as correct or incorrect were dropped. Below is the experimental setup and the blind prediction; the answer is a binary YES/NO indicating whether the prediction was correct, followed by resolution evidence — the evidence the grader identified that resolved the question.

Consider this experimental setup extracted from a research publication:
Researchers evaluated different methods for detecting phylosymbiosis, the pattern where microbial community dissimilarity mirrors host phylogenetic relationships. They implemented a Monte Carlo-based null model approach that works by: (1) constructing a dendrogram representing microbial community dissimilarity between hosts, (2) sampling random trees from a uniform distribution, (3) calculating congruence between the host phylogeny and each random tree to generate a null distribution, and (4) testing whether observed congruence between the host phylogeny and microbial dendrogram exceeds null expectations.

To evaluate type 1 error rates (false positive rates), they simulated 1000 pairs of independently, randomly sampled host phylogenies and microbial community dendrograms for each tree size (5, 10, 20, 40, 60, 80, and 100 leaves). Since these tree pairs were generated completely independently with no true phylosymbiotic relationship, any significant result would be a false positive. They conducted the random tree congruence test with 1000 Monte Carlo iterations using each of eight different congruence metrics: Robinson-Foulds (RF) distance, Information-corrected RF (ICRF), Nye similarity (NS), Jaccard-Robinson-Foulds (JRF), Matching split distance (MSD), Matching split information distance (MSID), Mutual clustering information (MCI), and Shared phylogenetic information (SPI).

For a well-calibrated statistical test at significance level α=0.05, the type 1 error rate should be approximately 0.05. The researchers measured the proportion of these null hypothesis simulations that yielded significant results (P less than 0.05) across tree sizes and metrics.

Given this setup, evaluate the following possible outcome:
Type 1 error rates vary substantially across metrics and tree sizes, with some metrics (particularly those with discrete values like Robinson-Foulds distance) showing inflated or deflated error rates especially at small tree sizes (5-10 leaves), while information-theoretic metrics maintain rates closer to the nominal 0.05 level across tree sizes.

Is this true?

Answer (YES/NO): NO